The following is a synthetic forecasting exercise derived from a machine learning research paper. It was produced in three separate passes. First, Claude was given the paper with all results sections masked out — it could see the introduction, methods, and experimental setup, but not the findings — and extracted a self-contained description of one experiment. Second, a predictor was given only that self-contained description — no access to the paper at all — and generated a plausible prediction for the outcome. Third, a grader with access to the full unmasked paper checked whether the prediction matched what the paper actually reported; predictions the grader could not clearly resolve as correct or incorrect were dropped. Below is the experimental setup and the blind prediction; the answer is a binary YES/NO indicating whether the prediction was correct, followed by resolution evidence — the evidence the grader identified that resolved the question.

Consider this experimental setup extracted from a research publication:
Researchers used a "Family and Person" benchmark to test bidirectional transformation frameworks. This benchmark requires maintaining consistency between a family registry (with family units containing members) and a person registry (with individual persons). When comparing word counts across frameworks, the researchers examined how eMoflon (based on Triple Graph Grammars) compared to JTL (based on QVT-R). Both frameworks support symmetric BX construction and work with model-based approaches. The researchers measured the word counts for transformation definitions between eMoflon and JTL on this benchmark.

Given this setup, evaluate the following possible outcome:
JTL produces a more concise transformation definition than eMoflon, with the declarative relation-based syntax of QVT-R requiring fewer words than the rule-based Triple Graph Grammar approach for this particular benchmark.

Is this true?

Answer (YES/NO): NO